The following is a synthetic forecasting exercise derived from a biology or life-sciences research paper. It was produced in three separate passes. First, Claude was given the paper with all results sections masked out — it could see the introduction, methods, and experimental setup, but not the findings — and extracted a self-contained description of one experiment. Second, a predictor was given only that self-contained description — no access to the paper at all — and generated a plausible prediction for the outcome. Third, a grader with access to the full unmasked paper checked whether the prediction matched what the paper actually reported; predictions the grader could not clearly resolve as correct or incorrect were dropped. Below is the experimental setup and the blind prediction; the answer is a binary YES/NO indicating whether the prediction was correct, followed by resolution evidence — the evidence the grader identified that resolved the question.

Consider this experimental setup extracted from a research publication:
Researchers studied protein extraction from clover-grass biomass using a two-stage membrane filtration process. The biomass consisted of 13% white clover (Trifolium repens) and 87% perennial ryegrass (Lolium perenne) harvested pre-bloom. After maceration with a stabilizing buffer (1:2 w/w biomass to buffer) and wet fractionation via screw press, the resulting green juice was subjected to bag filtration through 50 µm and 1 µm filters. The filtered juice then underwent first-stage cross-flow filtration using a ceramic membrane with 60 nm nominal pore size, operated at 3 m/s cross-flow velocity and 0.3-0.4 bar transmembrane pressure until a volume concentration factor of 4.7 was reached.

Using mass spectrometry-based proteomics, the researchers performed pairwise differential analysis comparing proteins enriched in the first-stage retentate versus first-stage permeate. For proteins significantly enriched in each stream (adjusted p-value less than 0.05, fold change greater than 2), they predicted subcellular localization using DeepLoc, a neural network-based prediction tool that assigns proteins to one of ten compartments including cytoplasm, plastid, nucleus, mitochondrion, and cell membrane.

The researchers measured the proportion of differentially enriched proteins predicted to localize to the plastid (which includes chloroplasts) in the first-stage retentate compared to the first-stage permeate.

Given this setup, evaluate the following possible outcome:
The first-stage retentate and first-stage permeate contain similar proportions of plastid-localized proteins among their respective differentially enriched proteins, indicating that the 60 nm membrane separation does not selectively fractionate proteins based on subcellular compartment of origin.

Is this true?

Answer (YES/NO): NO